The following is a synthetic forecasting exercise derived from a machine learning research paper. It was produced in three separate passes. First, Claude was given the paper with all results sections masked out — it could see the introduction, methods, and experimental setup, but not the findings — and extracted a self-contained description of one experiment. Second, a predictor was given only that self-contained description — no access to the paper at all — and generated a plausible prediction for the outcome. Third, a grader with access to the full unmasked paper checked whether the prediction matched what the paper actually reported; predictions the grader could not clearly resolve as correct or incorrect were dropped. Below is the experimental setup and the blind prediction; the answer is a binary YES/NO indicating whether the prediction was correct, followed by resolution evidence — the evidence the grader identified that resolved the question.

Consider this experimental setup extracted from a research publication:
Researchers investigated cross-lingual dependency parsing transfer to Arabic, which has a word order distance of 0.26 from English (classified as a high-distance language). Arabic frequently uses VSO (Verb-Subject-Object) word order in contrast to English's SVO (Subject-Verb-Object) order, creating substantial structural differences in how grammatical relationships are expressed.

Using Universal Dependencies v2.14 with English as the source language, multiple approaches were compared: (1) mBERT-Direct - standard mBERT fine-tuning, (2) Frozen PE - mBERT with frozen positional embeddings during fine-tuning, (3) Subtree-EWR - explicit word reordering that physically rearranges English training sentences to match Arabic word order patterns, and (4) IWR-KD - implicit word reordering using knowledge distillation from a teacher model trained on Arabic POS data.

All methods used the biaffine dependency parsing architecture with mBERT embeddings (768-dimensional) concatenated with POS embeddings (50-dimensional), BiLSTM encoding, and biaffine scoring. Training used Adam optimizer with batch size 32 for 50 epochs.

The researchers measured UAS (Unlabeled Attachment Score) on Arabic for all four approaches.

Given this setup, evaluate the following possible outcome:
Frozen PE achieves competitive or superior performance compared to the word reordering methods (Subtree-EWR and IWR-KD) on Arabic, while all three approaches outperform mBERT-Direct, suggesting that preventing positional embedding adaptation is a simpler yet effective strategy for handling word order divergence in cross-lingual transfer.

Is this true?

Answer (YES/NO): NO